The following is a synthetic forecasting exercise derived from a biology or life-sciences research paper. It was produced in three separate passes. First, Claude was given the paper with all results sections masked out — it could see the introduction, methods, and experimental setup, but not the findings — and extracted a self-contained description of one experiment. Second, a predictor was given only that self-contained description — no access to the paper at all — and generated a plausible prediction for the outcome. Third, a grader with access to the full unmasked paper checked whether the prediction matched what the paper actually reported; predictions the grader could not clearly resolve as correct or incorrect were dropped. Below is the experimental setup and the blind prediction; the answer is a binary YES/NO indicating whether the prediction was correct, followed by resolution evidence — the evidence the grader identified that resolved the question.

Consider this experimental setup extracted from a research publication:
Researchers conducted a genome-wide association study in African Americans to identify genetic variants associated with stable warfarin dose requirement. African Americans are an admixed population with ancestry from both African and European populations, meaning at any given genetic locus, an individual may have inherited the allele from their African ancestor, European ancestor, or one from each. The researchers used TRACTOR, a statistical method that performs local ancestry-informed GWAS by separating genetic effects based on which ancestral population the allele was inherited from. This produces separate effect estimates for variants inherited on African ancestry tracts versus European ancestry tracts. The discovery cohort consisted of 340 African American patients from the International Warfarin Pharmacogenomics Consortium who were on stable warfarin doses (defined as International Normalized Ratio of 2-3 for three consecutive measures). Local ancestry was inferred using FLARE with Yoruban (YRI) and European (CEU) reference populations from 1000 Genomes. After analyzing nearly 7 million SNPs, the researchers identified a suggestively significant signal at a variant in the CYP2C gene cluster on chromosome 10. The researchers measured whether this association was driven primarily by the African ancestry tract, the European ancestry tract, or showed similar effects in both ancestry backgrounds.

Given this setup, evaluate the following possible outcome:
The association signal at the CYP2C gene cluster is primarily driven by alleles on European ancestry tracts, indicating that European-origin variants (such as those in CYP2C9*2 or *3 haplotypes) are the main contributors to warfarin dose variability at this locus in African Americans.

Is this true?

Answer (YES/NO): NO